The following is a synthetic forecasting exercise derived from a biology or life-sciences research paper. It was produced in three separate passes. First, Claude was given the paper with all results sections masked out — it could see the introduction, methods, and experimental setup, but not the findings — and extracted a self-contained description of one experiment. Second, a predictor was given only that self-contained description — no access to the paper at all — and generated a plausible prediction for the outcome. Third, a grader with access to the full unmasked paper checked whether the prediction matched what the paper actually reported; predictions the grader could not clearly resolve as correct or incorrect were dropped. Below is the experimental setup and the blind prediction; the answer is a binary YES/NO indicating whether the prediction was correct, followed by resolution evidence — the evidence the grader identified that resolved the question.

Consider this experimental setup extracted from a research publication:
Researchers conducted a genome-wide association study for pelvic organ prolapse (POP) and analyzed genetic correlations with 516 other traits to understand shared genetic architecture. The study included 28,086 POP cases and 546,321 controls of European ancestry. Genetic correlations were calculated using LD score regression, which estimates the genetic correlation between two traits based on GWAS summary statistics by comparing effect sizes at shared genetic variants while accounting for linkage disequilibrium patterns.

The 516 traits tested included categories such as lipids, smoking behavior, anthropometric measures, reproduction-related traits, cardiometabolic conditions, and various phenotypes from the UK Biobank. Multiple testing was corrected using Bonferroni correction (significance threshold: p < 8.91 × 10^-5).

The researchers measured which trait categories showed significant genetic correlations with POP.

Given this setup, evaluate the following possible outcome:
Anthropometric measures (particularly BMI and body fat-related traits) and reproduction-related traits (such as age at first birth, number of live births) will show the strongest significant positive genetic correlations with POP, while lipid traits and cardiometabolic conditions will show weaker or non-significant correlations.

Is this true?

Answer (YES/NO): NO